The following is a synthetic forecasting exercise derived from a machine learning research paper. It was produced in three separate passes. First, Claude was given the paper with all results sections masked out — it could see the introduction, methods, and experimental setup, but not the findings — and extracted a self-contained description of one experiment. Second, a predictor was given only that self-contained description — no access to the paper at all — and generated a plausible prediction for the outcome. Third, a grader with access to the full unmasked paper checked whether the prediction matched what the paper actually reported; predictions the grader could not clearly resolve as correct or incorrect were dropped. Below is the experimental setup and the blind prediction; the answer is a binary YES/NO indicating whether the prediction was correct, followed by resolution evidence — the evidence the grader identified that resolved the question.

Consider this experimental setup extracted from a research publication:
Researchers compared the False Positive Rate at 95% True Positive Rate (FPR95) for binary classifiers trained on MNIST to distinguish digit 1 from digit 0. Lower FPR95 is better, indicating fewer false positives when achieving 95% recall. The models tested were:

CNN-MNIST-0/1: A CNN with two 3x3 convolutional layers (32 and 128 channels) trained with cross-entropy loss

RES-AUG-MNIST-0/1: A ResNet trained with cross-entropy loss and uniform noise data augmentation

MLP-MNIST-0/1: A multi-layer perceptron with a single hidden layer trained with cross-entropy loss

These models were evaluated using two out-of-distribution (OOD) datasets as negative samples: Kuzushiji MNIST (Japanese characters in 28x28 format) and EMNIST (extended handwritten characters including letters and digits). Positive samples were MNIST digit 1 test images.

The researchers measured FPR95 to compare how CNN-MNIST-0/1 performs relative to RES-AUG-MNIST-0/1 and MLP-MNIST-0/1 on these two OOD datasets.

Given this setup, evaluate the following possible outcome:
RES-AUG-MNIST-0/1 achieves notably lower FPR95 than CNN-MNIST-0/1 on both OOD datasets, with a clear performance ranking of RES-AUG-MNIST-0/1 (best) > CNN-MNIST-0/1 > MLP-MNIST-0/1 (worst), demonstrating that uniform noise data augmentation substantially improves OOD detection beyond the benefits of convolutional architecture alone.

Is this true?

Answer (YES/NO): NO